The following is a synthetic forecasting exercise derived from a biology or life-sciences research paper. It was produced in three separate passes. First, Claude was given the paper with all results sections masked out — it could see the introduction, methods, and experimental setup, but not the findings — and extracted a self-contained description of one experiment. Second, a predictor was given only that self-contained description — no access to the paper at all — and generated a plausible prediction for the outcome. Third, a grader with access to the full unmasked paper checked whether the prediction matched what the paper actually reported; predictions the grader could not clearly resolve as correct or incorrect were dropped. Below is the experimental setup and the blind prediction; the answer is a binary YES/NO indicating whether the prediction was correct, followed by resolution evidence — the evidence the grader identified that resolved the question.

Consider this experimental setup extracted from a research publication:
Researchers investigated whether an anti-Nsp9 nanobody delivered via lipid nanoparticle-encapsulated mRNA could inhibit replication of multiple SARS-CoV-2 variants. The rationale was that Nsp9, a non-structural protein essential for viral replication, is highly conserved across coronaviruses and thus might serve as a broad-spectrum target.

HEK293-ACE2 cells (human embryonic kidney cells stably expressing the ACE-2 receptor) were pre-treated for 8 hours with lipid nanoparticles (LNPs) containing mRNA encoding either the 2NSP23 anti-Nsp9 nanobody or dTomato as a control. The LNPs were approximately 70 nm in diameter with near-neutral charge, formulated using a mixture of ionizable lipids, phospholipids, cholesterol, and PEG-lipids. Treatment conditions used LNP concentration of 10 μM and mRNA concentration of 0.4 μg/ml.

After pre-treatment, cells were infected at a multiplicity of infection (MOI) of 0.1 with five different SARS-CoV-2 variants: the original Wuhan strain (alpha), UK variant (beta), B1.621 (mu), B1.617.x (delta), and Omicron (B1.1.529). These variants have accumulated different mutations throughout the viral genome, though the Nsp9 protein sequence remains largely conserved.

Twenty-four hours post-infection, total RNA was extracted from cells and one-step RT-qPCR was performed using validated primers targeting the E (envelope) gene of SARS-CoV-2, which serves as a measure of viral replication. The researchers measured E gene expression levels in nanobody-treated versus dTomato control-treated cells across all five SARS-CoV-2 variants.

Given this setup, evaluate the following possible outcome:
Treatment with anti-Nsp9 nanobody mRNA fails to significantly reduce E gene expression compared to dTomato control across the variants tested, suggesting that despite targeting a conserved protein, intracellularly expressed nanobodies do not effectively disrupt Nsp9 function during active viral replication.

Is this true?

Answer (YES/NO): NO